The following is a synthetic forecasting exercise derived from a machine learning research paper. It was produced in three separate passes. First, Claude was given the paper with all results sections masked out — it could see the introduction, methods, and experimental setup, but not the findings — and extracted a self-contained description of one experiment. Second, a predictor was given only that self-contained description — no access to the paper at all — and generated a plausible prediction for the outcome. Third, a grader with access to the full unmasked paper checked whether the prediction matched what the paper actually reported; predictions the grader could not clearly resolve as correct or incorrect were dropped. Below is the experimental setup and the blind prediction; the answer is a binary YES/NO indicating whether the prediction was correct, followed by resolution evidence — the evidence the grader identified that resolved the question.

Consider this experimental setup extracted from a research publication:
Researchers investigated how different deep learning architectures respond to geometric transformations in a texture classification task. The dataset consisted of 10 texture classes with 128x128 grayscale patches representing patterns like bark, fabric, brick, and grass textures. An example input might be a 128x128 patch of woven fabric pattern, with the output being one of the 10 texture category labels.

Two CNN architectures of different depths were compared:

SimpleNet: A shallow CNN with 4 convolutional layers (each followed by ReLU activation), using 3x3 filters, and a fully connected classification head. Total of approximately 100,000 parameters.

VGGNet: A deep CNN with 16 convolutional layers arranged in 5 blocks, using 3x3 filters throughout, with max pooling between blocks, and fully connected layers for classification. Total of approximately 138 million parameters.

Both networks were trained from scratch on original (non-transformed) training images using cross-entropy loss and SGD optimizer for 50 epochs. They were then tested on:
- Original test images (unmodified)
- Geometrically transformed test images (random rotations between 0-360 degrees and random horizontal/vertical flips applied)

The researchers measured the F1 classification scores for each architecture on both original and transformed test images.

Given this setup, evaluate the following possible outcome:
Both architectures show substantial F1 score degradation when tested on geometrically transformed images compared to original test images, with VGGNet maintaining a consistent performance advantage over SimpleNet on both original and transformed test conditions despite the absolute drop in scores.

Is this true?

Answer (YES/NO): NO